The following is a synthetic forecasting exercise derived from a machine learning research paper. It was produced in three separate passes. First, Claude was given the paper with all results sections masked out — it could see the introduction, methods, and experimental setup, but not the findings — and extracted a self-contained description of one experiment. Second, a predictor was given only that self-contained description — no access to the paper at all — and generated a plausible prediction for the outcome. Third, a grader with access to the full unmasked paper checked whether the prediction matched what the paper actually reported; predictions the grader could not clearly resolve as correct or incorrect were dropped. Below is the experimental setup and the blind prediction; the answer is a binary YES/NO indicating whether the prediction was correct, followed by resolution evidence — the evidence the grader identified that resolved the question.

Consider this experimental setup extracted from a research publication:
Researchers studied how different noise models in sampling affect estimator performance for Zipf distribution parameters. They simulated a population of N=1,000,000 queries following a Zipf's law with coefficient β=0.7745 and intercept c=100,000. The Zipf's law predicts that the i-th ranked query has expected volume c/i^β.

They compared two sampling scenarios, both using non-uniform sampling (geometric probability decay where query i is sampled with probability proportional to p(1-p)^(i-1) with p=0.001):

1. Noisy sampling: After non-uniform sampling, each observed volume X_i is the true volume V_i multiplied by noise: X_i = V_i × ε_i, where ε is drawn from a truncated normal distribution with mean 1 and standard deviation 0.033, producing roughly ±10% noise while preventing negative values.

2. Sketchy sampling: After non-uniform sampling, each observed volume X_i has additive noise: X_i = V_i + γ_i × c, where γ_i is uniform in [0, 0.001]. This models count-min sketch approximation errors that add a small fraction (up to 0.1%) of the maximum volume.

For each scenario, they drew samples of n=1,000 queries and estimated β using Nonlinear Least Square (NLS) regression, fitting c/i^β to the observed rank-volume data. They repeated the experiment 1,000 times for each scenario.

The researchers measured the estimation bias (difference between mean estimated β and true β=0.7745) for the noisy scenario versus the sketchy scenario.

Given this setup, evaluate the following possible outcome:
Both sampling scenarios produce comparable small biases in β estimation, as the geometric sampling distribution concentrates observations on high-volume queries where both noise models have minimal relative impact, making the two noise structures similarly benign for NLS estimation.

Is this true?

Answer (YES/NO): NO